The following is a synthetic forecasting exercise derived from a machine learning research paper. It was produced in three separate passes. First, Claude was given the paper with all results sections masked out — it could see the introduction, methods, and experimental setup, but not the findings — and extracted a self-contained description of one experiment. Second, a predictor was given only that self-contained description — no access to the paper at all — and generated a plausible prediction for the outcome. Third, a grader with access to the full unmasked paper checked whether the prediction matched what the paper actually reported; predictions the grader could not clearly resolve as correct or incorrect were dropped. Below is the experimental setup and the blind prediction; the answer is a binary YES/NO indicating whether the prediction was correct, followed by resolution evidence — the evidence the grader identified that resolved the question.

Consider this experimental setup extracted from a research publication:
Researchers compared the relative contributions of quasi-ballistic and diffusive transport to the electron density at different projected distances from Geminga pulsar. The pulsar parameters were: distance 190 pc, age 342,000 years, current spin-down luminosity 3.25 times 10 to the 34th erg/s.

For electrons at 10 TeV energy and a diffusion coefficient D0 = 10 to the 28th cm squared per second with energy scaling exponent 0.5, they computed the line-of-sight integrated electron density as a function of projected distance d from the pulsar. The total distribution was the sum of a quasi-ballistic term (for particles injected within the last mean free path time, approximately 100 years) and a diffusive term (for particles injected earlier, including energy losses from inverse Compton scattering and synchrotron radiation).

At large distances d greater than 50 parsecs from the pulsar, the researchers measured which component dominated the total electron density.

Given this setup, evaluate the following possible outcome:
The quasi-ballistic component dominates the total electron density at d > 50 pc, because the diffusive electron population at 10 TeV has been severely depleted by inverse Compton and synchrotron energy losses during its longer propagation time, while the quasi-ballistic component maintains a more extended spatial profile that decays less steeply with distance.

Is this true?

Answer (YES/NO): NO